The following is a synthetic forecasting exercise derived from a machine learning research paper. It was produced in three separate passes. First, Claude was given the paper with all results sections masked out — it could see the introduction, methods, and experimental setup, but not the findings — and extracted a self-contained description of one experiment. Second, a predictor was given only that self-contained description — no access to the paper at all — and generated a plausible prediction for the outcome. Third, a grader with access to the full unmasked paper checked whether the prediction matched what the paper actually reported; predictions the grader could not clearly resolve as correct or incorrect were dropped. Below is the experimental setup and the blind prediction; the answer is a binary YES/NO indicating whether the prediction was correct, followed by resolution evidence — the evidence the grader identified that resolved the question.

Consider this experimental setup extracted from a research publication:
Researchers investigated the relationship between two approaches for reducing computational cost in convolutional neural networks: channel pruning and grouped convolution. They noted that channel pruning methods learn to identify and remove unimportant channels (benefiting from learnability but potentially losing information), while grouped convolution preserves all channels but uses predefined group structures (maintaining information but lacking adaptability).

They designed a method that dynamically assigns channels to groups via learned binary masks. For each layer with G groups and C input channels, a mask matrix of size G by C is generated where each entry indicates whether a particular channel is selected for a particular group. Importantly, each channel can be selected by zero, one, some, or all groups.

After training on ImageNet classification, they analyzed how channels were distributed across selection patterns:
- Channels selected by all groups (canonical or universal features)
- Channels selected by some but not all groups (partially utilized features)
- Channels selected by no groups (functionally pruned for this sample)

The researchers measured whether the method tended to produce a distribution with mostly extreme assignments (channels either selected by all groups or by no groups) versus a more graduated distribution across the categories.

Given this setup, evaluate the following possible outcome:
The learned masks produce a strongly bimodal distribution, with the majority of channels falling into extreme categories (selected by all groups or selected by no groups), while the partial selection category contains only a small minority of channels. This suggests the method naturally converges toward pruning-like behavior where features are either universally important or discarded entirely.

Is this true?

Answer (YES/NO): NO